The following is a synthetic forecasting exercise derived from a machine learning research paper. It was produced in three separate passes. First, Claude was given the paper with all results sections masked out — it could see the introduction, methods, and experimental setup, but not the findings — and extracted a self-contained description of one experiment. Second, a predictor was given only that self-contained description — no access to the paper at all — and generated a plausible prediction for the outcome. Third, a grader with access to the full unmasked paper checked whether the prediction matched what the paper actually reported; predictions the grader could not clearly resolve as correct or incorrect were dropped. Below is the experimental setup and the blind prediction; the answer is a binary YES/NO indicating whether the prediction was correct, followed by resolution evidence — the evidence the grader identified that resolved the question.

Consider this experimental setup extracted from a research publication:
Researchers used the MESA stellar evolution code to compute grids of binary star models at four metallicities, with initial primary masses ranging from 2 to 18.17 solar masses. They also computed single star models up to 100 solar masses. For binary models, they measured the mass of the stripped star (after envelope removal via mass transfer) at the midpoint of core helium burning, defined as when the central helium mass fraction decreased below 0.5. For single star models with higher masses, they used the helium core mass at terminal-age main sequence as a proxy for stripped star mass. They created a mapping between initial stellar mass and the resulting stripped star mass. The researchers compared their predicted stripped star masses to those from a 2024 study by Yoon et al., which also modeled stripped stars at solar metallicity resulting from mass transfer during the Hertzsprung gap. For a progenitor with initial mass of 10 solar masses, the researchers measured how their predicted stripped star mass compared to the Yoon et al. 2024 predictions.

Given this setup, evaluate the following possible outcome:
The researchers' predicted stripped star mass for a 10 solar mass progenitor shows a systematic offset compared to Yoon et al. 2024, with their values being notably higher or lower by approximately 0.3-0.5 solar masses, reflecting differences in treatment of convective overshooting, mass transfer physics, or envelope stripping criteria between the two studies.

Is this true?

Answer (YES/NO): NO